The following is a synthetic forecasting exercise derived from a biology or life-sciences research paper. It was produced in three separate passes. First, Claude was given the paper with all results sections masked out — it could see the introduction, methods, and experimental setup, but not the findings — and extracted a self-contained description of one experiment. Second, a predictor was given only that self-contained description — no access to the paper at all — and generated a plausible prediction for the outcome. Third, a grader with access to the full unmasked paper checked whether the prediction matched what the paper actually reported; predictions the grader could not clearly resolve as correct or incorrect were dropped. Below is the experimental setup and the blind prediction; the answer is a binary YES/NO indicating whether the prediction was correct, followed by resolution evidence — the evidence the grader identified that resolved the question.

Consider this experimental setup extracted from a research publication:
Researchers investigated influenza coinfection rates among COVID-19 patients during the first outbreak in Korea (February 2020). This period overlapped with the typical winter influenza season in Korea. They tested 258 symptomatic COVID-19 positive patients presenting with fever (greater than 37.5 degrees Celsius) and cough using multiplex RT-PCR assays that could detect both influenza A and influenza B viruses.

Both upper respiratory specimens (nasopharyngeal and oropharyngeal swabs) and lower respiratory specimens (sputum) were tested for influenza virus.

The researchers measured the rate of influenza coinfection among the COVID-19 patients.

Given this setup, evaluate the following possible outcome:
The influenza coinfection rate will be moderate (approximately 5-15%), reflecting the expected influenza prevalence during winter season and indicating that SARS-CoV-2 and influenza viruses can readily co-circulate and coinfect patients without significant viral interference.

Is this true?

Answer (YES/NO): NO